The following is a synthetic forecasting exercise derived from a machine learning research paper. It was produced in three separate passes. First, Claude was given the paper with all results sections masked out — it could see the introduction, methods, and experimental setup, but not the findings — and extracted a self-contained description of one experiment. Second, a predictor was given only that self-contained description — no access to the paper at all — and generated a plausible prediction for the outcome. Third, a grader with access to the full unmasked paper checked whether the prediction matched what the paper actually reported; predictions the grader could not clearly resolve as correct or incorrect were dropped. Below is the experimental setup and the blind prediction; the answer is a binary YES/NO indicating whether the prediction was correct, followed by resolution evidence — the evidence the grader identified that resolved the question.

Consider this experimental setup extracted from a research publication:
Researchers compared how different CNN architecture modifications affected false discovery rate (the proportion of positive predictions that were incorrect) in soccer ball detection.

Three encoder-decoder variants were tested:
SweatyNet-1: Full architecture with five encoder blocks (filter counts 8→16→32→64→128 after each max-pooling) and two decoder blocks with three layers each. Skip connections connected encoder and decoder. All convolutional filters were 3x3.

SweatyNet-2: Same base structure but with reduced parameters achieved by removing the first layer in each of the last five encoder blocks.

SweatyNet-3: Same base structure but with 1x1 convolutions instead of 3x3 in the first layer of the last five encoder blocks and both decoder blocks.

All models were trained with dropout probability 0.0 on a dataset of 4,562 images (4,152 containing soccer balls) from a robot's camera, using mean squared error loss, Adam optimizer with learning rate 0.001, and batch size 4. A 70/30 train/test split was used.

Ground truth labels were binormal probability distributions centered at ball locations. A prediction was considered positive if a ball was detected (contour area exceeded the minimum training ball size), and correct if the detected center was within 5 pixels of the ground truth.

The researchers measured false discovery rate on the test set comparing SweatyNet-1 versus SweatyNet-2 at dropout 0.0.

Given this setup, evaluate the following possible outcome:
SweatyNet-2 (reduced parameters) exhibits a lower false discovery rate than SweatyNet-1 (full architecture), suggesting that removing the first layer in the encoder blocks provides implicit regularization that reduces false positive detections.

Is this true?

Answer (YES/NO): NO